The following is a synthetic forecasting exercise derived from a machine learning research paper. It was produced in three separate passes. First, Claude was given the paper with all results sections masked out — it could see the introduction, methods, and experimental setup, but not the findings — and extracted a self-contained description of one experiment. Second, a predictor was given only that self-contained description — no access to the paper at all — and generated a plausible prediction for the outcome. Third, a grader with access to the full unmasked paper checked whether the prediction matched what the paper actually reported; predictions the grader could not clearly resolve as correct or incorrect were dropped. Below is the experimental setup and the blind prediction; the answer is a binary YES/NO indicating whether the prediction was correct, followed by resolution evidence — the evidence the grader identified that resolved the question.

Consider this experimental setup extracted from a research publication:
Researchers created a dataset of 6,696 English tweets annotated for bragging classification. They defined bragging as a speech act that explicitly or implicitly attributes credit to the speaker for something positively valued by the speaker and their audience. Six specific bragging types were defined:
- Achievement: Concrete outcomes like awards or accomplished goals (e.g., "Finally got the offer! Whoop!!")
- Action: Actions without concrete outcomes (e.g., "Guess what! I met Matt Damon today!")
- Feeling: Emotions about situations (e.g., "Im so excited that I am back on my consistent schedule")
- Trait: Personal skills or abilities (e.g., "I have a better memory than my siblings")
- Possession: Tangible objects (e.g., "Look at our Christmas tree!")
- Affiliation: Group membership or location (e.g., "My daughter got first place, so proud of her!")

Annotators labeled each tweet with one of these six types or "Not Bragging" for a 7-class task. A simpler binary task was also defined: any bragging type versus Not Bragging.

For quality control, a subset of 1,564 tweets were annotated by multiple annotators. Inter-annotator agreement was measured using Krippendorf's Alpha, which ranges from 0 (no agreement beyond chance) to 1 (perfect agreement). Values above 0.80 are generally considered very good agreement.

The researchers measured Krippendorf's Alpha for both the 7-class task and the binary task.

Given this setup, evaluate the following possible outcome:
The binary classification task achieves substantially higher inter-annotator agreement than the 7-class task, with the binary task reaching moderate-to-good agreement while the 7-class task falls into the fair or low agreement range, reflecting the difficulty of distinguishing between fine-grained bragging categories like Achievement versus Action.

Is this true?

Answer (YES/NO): NO